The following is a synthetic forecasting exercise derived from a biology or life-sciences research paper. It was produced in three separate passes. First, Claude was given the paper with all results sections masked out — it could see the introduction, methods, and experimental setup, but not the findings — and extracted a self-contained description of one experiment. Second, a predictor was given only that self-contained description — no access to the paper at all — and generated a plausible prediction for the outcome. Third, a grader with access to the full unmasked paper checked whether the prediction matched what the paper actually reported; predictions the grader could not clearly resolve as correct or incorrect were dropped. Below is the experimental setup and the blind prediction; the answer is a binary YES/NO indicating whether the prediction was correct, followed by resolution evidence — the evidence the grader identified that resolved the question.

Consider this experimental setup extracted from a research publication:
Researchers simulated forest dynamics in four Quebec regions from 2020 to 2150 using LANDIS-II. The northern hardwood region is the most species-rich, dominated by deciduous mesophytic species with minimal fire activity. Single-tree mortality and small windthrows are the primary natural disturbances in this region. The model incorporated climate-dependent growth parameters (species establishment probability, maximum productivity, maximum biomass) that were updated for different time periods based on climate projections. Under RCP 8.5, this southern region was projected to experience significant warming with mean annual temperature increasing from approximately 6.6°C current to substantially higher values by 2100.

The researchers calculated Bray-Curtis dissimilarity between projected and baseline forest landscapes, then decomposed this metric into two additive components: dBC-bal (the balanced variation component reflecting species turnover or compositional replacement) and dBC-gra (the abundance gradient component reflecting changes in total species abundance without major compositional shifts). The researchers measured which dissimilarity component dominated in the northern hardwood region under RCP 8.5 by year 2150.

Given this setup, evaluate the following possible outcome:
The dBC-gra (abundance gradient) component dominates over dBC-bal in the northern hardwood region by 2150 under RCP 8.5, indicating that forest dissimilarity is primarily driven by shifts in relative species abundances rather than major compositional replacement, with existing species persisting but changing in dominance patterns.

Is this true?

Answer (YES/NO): YES